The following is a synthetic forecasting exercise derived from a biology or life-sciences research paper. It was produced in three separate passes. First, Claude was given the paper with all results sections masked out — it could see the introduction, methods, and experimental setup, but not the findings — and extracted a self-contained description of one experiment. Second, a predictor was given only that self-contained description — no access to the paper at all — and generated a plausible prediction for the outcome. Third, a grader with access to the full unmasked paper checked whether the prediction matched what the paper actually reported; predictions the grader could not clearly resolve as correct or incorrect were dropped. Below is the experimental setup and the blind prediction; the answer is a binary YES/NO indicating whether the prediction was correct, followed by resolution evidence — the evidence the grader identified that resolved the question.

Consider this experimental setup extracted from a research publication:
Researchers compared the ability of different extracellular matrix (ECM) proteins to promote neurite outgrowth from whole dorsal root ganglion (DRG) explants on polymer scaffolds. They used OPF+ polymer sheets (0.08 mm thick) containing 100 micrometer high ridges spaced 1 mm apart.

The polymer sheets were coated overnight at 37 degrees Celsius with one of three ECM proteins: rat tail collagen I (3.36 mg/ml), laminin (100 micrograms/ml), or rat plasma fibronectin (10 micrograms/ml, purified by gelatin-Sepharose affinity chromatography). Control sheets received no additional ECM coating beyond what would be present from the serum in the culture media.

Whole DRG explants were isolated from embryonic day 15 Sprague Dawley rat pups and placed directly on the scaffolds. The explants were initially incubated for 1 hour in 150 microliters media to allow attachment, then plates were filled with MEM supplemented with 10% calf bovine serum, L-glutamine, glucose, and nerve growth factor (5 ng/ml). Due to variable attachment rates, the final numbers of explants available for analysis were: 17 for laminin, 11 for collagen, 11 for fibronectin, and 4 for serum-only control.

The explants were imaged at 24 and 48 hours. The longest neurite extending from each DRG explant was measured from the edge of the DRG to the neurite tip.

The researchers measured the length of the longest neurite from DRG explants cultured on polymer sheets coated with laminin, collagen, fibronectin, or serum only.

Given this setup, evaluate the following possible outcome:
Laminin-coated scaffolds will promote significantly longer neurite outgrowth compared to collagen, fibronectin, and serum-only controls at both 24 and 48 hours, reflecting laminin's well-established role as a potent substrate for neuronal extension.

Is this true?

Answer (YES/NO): YES